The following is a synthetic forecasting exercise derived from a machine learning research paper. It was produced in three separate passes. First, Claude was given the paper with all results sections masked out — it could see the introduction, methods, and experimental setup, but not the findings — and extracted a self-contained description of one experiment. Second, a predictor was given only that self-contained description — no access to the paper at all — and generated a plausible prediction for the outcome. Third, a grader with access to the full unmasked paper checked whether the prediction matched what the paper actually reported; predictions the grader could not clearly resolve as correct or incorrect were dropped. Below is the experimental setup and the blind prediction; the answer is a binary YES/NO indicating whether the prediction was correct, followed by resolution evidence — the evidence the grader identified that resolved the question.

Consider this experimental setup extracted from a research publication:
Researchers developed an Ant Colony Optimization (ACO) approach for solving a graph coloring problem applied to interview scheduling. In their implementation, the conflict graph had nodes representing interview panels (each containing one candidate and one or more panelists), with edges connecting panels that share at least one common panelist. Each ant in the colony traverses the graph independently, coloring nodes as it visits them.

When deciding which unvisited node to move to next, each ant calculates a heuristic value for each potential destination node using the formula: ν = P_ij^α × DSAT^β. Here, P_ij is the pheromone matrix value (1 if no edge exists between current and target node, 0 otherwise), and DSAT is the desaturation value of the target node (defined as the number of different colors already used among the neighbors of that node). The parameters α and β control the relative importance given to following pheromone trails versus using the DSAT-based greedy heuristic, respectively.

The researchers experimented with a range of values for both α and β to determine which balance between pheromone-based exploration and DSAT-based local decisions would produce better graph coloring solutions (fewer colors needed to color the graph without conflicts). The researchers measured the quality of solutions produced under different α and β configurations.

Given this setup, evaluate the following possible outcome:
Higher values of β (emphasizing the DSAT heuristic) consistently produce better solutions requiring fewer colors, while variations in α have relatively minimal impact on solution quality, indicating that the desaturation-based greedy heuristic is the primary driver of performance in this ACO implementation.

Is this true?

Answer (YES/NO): NO